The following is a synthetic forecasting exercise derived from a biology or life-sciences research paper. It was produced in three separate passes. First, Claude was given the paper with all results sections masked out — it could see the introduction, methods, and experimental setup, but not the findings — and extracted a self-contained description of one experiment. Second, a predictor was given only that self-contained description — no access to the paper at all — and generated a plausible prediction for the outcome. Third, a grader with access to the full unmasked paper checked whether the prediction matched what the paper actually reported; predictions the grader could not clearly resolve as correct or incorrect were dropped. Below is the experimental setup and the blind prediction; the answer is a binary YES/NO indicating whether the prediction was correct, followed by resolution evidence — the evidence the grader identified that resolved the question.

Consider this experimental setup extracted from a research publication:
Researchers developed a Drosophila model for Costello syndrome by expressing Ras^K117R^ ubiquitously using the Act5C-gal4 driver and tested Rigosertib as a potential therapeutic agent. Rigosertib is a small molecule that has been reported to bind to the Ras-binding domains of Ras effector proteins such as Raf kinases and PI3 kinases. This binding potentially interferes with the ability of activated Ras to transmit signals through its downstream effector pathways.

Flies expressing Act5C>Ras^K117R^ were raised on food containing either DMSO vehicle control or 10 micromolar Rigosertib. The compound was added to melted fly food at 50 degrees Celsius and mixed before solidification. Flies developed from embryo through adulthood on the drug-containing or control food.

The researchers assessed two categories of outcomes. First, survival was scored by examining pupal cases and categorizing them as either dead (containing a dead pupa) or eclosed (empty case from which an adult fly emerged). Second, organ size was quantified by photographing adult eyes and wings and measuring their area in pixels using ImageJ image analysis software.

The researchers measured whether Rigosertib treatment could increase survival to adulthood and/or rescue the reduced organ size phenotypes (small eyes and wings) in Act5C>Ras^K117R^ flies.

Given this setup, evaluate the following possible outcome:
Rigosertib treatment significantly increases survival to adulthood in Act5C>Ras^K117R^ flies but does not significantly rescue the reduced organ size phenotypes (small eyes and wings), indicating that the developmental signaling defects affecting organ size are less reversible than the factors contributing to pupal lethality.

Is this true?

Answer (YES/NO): YES